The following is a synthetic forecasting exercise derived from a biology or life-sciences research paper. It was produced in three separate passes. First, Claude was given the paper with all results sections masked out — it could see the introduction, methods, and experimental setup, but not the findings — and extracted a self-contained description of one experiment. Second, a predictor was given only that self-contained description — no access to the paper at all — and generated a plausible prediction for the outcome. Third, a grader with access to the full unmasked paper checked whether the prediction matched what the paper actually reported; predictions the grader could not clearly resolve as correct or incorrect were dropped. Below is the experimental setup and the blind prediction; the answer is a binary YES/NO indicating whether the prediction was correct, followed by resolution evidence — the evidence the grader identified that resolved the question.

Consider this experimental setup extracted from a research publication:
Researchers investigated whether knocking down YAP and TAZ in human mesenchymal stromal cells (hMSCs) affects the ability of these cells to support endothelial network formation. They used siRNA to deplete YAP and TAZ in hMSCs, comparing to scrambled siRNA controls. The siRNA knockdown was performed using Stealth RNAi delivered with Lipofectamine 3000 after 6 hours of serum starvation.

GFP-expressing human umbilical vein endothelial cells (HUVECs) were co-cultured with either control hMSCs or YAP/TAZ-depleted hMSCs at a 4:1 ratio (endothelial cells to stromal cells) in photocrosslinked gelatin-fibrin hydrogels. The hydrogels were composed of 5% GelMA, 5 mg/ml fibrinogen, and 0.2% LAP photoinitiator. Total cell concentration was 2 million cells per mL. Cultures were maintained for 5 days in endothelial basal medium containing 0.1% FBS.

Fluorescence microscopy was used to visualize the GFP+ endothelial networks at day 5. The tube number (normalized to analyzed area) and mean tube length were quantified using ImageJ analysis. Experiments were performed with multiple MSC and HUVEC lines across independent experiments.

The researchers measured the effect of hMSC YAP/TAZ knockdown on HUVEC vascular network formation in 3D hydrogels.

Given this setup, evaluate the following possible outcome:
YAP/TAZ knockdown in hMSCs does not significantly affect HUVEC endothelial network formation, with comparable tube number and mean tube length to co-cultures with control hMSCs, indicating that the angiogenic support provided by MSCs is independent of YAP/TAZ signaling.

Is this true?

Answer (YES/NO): NO